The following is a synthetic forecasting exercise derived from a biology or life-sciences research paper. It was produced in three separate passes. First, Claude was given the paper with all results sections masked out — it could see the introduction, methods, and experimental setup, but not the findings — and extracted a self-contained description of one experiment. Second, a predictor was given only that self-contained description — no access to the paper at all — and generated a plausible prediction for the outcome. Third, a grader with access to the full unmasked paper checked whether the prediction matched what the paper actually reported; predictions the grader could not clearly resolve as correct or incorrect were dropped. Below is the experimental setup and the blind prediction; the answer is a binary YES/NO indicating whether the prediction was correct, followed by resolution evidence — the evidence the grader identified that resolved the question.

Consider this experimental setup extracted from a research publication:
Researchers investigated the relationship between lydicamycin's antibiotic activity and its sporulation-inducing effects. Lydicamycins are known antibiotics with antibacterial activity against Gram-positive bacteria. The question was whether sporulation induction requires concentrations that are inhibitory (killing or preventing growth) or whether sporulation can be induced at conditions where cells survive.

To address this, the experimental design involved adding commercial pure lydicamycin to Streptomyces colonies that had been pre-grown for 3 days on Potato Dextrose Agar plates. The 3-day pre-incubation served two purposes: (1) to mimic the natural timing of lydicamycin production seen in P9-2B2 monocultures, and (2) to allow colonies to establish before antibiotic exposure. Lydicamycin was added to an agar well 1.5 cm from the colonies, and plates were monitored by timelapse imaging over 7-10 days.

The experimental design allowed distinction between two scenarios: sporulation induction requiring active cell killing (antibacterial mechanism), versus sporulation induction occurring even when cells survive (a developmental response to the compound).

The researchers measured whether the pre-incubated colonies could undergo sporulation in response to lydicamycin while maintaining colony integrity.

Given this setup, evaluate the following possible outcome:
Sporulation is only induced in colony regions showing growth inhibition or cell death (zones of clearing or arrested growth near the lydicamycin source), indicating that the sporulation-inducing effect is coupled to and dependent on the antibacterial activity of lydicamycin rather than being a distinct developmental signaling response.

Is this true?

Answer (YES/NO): NO